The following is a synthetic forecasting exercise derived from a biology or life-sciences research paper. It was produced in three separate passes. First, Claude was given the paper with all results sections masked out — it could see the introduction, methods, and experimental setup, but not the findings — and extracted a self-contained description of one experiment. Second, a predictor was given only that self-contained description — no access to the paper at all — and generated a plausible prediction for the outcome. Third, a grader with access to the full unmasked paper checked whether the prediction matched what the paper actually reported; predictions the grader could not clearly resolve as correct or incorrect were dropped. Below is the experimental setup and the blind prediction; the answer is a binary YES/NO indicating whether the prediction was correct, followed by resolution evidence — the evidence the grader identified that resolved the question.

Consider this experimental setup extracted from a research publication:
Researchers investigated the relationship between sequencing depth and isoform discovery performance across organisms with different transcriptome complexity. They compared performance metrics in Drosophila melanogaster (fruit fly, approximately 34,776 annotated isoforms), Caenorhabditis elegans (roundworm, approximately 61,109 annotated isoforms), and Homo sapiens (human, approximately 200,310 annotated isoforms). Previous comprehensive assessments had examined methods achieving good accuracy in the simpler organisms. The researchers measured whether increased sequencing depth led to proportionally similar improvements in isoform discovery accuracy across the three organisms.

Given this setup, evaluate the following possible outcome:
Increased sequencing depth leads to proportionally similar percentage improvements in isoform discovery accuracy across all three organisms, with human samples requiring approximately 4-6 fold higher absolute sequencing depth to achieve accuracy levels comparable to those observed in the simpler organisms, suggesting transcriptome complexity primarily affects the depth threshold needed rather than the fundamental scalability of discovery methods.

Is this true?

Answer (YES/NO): NO